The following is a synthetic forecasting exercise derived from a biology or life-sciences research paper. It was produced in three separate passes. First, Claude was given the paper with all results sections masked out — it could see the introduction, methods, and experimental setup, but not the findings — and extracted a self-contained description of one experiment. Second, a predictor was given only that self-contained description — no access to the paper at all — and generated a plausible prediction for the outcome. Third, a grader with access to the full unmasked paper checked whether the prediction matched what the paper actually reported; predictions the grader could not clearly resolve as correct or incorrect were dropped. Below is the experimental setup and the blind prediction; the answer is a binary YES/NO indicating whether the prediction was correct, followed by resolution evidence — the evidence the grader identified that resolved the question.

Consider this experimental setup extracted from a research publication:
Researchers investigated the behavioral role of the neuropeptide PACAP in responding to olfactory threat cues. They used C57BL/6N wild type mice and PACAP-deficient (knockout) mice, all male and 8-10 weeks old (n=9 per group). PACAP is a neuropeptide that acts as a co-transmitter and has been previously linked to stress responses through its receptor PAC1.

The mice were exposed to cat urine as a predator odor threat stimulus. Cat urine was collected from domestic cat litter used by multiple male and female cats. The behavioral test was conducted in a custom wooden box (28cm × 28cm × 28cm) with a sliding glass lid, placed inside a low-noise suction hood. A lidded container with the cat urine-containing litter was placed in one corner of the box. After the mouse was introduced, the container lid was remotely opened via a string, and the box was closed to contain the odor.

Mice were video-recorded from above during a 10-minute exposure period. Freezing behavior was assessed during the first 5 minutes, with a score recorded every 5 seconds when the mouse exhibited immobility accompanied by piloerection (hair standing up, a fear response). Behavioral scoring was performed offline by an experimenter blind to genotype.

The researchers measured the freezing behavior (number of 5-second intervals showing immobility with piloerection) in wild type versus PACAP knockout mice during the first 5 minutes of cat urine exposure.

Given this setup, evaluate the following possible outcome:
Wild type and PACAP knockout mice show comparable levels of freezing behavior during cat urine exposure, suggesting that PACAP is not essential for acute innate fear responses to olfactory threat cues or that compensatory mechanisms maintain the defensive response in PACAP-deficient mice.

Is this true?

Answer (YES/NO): NO